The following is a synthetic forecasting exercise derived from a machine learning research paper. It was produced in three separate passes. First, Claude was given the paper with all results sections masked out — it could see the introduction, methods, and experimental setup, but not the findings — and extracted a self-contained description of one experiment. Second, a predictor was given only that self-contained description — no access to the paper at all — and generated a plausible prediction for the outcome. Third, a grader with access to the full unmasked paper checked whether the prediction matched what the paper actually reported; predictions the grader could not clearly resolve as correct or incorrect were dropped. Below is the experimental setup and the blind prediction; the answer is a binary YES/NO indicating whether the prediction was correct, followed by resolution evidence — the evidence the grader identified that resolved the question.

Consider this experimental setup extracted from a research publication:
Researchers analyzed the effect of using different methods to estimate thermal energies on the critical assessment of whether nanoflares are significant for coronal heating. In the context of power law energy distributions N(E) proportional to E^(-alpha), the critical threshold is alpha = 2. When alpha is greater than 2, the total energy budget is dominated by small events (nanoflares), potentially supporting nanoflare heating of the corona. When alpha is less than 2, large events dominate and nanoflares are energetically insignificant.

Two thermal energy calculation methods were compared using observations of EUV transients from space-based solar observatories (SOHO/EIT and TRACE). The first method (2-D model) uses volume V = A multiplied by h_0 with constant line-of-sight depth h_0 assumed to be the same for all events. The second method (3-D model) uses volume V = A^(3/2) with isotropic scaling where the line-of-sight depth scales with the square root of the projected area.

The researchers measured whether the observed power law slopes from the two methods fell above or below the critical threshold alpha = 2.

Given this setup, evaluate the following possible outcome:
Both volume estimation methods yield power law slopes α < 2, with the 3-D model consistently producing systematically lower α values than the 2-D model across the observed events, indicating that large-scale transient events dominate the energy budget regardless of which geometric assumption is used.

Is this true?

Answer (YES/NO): NO